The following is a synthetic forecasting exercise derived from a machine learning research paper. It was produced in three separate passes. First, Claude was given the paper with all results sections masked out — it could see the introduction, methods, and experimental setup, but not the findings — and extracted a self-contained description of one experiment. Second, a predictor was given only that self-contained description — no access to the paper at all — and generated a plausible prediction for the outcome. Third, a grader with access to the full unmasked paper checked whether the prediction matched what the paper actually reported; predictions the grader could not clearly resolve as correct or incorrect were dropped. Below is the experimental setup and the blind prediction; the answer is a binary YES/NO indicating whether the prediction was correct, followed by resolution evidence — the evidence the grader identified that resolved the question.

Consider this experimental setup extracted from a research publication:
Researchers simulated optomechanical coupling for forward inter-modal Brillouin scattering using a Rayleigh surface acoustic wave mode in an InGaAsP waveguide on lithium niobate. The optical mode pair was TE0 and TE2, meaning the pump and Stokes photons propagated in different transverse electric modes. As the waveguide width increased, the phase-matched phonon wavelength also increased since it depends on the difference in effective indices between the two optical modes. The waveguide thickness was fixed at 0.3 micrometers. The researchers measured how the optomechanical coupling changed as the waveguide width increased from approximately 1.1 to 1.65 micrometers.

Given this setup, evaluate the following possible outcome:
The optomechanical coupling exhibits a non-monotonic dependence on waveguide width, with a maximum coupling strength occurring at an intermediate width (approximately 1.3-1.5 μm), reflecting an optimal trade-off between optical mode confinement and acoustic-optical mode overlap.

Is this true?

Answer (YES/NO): NO